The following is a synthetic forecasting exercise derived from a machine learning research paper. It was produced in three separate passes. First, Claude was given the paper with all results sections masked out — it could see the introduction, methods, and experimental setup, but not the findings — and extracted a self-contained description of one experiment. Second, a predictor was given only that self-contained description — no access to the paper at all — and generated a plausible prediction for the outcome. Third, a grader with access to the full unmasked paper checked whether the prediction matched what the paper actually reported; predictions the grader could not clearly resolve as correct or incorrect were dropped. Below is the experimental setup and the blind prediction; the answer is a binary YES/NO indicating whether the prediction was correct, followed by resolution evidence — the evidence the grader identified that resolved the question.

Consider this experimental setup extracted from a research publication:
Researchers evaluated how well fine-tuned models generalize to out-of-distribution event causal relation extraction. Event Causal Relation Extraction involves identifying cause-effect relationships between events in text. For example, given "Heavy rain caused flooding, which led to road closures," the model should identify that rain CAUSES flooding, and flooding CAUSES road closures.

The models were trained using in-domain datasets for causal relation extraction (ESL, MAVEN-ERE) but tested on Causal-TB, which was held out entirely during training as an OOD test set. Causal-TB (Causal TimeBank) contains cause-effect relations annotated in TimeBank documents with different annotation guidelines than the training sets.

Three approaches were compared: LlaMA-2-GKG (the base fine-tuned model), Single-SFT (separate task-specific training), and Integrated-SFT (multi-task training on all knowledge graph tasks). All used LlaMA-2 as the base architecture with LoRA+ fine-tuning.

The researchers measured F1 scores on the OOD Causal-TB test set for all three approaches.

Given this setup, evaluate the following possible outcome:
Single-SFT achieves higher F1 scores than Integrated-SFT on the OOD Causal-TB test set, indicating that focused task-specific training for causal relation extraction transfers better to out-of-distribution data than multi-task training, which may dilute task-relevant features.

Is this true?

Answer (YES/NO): NO